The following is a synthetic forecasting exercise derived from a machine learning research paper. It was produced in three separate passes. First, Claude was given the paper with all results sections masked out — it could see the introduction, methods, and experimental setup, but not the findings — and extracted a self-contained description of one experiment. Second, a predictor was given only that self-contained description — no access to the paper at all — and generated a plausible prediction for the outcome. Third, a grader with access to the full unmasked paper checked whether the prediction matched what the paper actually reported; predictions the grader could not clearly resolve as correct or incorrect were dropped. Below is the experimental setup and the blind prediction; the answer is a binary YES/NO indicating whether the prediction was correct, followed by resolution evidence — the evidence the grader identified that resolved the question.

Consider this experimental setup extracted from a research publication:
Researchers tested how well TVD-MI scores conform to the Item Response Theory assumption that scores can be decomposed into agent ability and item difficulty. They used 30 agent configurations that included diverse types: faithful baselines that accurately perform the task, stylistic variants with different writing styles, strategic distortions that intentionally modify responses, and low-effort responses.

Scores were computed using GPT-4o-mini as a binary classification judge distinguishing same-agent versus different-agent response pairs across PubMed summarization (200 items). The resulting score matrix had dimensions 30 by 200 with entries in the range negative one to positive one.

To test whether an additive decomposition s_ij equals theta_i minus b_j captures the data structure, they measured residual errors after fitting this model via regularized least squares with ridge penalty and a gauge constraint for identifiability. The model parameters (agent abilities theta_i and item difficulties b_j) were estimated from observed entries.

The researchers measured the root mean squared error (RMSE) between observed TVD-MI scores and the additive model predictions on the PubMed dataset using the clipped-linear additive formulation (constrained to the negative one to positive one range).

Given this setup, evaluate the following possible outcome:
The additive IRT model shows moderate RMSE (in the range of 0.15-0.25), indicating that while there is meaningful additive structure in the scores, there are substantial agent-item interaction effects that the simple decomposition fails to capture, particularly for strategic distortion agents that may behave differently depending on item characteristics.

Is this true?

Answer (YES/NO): NO